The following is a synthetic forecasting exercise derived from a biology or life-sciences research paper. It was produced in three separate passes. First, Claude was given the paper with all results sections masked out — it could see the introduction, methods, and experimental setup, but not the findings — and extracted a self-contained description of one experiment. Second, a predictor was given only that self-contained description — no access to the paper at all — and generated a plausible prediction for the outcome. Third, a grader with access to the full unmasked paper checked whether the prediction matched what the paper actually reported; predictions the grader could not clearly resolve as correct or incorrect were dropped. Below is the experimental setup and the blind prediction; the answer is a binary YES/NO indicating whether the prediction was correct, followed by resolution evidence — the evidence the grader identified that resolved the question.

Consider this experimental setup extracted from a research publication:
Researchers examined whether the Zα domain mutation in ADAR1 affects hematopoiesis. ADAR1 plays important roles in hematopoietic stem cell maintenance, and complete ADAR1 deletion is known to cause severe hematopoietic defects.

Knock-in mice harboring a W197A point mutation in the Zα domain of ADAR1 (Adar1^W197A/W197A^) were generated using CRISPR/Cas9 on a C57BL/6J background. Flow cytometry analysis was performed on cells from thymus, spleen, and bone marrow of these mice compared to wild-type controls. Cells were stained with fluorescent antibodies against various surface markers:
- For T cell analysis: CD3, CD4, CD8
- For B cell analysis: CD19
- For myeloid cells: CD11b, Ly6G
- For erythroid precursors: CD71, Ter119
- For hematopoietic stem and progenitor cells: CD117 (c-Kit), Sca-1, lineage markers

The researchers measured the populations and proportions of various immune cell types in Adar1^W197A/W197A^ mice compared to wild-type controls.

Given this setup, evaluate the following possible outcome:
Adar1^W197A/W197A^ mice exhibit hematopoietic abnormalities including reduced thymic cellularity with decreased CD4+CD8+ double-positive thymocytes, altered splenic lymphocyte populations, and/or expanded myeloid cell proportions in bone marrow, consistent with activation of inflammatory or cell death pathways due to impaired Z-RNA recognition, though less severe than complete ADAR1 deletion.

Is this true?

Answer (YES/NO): NO